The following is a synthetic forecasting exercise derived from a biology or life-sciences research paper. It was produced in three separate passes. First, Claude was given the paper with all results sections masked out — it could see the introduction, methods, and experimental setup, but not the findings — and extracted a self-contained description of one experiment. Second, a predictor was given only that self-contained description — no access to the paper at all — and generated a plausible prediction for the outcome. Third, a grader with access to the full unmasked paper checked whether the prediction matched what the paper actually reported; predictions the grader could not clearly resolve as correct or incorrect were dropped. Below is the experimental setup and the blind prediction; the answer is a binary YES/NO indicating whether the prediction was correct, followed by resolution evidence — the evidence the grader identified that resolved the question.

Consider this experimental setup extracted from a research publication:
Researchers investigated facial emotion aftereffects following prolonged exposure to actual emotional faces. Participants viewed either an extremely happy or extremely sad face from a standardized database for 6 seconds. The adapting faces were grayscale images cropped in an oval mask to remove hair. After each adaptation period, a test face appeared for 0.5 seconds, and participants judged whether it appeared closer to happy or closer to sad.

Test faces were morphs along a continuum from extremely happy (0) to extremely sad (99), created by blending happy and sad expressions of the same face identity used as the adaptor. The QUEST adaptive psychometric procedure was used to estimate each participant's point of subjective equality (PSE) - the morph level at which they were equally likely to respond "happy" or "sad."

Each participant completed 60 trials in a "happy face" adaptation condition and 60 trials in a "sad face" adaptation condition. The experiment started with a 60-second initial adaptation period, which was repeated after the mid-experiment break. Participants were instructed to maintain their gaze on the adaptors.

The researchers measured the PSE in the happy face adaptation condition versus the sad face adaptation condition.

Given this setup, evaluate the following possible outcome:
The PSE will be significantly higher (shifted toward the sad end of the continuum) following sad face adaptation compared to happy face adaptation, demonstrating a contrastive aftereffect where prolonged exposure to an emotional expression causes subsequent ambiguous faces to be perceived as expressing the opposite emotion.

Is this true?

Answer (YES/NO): YES